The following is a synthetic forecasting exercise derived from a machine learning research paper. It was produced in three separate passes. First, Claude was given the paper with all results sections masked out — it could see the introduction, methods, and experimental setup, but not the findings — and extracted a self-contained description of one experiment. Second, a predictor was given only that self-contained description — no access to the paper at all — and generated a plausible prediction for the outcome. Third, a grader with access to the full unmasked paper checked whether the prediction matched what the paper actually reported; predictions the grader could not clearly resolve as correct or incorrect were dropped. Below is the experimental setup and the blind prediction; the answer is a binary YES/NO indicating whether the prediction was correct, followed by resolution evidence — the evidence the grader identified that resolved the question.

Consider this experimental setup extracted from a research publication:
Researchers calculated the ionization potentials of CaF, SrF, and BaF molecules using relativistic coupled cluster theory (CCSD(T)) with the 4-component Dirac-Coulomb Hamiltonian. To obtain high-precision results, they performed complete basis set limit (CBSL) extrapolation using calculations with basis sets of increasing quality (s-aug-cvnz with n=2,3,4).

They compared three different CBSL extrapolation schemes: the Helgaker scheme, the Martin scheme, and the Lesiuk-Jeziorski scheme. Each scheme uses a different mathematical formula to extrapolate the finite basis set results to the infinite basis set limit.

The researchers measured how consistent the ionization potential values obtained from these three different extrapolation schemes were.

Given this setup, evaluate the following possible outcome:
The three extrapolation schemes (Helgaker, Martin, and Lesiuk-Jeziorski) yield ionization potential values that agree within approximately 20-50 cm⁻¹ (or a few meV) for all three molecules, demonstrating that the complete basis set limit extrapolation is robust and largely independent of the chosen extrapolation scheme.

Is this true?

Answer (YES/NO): NO